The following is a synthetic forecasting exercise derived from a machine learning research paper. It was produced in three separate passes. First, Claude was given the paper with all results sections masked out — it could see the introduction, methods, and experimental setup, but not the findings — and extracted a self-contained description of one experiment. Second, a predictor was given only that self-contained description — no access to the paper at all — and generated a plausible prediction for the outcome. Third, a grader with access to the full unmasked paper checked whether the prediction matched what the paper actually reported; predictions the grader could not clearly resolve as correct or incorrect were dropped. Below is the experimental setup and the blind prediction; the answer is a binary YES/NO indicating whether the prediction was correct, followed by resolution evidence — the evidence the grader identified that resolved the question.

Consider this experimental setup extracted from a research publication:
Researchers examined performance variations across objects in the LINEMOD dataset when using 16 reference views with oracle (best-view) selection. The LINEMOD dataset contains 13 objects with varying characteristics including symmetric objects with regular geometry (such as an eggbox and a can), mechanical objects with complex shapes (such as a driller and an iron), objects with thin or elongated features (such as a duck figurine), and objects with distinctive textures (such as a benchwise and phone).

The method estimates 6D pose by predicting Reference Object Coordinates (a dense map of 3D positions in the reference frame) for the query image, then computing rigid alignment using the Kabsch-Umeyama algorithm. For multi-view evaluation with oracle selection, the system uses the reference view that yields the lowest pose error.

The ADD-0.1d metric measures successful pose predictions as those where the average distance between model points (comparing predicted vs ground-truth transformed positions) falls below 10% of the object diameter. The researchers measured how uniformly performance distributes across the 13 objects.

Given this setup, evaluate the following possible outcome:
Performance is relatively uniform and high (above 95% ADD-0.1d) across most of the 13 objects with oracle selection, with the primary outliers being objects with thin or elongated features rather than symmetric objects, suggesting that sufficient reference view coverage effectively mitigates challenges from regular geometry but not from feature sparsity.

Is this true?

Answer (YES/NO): NO